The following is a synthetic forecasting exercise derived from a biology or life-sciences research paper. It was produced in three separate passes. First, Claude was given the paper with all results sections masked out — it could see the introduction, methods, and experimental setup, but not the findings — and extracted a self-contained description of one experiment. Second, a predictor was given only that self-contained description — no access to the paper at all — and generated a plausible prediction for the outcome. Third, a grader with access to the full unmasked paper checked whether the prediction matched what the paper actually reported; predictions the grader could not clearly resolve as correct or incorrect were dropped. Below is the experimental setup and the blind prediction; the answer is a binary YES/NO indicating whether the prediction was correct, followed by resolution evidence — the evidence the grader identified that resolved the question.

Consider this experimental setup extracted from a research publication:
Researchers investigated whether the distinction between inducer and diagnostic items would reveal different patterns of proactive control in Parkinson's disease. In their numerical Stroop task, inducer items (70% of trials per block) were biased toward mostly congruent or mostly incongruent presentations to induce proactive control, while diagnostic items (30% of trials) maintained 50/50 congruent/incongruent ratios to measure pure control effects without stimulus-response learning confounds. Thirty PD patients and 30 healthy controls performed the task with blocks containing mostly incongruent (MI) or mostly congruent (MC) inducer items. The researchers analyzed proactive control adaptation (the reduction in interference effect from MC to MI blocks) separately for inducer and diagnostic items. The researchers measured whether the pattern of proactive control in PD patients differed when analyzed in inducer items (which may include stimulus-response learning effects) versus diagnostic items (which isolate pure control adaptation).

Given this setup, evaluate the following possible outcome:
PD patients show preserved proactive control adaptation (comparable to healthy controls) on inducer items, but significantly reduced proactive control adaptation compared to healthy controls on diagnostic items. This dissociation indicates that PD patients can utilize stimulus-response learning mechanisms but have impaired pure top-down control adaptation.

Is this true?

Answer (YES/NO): YES